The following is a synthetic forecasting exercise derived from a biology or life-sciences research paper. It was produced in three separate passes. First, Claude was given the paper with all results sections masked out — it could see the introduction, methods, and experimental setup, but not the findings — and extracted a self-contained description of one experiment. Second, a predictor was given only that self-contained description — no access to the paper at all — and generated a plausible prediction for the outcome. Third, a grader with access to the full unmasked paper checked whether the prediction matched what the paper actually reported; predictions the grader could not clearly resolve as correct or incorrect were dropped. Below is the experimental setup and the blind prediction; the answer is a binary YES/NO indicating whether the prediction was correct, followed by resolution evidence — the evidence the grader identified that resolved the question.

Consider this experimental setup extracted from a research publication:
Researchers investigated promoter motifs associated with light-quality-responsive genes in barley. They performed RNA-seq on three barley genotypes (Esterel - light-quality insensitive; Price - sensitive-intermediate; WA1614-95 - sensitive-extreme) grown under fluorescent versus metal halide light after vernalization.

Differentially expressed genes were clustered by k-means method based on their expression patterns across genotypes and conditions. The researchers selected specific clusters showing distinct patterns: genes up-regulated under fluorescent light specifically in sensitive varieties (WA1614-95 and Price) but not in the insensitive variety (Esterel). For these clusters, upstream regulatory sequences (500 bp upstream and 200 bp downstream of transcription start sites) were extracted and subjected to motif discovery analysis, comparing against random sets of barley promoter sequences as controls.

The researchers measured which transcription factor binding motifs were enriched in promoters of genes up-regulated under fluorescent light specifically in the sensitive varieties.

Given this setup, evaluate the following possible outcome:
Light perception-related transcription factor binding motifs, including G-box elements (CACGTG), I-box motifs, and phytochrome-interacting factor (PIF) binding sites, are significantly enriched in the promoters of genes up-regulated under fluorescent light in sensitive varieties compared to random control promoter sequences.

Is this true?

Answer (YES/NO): NO